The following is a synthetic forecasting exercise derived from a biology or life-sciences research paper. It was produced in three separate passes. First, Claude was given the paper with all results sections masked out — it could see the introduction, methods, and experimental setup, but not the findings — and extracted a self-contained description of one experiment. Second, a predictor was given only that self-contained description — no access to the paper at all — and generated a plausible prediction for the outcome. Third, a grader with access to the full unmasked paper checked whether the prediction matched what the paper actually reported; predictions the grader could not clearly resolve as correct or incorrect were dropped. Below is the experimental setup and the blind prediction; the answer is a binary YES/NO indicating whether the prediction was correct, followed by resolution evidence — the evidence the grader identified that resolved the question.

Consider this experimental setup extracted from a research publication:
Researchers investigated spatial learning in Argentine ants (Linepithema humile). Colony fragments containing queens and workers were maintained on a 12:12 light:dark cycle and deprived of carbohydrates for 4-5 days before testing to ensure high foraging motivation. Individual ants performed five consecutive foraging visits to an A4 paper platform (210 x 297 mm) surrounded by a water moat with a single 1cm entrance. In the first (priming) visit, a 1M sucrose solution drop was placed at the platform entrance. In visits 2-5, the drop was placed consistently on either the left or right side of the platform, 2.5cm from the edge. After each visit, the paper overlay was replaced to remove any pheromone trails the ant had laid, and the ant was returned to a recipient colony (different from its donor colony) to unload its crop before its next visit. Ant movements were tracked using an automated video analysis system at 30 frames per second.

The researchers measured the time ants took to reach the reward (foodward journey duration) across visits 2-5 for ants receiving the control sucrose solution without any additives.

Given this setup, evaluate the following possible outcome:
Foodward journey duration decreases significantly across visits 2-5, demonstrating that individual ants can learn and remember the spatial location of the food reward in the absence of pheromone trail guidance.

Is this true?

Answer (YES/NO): NO